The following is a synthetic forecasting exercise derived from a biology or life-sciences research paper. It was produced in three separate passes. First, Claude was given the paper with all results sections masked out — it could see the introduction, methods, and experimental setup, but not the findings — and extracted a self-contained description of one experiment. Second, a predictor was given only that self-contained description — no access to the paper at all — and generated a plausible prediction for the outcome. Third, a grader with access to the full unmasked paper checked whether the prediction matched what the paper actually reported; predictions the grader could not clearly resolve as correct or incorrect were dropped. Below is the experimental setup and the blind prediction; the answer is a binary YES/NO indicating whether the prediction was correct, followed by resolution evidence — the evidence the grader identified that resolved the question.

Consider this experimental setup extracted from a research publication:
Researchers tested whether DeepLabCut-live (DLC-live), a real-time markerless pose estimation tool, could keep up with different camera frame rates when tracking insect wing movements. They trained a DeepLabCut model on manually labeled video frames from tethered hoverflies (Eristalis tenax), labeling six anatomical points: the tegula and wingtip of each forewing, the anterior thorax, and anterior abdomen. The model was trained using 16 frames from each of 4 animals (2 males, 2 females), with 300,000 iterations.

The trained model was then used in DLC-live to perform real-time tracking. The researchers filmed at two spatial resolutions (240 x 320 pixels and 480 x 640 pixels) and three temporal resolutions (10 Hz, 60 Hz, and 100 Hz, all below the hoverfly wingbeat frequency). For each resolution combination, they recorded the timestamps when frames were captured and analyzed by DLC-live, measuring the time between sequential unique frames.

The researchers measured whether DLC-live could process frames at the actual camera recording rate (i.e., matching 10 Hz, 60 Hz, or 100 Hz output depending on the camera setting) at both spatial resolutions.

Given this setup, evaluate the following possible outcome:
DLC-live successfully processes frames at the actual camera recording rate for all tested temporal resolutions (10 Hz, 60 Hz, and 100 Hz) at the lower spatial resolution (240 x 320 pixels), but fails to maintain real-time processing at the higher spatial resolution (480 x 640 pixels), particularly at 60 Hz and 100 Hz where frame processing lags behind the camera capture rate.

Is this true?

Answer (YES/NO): NO